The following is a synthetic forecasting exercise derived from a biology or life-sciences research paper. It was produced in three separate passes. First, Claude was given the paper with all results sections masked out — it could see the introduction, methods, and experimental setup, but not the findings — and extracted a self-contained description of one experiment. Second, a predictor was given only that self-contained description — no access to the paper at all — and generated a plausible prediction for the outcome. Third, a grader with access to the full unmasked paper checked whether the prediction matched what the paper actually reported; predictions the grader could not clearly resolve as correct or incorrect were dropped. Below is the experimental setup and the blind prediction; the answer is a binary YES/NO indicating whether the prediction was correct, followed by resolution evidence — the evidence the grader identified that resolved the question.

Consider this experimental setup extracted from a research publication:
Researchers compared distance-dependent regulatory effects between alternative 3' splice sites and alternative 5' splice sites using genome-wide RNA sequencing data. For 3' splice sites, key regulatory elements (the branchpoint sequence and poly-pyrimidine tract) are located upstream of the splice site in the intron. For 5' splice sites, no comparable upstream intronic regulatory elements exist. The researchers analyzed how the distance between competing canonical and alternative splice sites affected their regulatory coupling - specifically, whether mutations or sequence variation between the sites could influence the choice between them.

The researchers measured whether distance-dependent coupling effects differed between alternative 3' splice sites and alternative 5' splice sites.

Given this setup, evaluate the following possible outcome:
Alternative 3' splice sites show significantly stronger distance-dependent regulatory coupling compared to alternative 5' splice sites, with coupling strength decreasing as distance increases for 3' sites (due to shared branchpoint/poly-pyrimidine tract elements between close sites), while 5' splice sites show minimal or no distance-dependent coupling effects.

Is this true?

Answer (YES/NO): NO